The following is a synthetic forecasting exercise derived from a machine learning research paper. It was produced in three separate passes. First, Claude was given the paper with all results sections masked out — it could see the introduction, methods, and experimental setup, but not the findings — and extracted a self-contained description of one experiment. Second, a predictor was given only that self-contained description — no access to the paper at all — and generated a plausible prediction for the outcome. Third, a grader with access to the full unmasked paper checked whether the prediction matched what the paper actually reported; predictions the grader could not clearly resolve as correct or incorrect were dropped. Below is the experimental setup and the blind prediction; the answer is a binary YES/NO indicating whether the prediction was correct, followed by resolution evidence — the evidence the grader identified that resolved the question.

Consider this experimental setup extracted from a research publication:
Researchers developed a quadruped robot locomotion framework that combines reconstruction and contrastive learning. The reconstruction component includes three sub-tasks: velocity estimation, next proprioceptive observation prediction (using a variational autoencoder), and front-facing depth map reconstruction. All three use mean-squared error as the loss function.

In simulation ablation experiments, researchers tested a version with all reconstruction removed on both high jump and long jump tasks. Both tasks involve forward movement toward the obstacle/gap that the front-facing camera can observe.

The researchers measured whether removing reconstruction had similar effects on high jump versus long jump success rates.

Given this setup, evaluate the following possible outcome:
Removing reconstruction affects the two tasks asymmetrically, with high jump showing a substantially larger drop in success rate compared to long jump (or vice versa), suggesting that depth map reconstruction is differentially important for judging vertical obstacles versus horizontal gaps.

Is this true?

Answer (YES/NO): NO